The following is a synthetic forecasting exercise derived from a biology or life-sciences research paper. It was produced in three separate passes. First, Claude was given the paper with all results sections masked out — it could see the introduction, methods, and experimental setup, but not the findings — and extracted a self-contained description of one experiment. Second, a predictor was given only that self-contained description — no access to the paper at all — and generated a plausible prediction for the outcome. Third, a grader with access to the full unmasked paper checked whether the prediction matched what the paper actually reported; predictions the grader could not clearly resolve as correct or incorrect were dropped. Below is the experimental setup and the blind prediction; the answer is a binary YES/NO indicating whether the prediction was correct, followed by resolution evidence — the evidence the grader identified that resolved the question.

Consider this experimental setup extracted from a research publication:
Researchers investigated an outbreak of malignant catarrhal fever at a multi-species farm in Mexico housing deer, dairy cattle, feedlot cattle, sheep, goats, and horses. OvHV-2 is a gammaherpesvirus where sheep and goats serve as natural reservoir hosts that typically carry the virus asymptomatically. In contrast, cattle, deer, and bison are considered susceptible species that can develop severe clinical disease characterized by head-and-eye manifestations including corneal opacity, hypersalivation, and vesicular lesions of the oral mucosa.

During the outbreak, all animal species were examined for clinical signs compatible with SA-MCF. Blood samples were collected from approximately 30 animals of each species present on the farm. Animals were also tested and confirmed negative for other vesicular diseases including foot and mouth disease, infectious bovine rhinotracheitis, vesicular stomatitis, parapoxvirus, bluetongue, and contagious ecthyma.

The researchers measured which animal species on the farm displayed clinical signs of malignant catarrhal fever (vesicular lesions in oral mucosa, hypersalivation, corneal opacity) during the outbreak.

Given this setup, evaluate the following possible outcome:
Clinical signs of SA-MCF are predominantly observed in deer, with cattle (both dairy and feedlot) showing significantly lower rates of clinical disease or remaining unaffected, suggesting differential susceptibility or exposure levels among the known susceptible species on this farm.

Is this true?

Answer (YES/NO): NO